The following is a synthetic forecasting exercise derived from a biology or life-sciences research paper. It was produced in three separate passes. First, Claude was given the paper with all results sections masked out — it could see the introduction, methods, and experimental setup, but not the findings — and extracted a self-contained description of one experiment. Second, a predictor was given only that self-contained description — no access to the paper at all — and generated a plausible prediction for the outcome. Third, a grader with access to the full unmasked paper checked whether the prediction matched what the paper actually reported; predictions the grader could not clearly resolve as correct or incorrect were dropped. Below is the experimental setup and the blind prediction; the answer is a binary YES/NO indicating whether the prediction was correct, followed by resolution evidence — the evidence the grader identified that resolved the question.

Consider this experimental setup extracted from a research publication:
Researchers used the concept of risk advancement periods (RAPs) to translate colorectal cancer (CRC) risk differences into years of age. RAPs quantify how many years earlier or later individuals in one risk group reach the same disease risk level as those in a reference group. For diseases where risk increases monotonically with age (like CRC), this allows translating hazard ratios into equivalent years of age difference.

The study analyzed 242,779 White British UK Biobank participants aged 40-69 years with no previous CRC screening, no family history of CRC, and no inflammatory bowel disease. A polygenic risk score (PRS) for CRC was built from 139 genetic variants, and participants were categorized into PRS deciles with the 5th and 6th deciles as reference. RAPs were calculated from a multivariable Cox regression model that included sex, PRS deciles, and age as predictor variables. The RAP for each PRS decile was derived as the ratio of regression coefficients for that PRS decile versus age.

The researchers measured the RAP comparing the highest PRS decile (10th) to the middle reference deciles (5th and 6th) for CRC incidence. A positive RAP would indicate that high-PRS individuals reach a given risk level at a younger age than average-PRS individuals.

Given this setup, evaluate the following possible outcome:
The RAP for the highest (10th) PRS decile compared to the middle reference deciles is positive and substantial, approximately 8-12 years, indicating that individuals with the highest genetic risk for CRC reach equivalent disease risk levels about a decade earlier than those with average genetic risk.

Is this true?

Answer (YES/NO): YES